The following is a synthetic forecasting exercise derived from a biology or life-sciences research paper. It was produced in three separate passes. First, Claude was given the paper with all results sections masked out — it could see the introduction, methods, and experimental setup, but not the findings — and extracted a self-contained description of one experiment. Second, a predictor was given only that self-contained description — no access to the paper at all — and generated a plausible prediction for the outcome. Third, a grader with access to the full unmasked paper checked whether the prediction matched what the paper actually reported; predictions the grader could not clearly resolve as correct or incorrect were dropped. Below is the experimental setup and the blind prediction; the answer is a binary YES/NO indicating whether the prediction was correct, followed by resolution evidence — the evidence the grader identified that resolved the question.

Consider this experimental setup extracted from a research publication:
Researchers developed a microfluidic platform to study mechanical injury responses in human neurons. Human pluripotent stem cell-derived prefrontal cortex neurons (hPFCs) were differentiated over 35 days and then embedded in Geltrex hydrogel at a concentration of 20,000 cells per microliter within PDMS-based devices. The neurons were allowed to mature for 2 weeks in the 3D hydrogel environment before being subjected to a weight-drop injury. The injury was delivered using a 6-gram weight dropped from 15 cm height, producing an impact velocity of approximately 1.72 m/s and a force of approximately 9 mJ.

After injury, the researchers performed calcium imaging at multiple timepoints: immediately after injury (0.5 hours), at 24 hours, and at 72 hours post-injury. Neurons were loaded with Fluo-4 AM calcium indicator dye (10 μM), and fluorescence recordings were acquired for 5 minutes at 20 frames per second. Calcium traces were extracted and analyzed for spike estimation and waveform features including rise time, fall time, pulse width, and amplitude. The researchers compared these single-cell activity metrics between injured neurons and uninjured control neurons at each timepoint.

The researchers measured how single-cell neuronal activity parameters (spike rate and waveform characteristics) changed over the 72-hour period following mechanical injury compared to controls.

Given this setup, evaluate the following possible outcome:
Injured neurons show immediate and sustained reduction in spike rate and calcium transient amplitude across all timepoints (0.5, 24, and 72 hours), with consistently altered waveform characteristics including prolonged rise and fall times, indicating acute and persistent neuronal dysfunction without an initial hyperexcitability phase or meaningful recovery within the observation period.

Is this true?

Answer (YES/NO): NO